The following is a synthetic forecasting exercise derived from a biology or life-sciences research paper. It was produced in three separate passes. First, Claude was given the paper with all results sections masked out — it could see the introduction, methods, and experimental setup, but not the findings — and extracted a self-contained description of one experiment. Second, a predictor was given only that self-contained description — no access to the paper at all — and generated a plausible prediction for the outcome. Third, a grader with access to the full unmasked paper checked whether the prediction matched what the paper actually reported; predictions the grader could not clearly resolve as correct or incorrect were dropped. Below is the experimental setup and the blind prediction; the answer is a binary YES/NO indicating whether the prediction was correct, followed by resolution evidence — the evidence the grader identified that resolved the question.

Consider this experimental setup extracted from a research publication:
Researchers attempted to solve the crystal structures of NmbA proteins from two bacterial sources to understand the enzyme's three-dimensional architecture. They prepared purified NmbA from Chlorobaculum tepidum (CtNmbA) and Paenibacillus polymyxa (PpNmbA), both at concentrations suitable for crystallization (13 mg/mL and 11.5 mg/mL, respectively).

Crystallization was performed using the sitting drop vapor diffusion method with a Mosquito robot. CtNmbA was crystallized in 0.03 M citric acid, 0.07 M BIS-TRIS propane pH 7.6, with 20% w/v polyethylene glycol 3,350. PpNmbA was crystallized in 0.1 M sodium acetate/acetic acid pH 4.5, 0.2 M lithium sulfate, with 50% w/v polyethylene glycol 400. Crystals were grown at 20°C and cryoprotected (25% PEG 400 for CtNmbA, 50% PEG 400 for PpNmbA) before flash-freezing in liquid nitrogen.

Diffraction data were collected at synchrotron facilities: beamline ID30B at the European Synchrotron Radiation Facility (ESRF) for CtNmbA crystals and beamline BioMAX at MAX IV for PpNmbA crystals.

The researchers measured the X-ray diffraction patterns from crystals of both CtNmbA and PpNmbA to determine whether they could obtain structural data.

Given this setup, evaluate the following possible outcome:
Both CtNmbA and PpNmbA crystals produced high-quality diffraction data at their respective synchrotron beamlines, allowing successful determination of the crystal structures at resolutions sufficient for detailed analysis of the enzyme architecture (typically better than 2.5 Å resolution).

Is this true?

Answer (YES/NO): NO